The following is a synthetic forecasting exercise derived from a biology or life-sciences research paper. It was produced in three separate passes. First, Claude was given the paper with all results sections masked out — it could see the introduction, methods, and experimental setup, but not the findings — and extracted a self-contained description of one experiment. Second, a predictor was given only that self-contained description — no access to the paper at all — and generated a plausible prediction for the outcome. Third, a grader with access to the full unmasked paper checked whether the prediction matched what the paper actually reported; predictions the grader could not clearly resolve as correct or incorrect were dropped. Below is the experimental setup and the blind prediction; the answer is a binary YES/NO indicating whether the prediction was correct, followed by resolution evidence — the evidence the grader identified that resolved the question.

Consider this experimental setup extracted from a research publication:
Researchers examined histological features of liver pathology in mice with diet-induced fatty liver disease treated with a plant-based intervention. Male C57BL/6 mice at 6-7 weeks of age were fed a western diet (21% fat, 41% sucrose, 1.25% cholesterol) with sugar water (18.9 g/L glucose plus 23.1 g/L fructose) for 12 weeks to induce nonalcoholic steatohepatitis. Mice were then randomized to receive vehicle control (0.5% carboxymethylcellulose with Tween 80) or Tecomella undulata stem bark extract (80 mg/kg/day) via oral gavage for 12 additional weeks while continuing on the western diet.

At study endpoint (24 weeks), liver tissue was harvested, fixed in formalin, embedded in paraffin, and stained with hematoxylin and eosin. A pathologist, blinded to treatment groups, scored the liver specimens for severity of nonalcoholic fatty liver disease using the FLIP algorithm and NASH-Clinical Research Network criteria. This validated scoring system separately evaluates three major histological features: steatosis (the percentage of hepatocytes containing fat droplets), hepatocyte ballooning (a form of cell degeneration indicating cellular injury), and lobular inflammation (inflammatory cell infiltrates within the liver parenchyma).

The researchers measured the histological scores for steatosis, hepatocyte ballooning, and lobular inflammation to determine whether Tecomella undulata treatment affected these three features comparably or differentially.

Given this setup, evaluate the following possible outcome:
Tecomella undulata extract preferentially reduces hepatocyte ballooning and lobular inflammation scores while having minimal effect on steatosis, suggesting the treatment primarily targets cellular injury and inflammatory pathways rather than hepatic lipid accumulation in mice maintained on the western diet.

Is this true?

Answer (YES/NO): NO